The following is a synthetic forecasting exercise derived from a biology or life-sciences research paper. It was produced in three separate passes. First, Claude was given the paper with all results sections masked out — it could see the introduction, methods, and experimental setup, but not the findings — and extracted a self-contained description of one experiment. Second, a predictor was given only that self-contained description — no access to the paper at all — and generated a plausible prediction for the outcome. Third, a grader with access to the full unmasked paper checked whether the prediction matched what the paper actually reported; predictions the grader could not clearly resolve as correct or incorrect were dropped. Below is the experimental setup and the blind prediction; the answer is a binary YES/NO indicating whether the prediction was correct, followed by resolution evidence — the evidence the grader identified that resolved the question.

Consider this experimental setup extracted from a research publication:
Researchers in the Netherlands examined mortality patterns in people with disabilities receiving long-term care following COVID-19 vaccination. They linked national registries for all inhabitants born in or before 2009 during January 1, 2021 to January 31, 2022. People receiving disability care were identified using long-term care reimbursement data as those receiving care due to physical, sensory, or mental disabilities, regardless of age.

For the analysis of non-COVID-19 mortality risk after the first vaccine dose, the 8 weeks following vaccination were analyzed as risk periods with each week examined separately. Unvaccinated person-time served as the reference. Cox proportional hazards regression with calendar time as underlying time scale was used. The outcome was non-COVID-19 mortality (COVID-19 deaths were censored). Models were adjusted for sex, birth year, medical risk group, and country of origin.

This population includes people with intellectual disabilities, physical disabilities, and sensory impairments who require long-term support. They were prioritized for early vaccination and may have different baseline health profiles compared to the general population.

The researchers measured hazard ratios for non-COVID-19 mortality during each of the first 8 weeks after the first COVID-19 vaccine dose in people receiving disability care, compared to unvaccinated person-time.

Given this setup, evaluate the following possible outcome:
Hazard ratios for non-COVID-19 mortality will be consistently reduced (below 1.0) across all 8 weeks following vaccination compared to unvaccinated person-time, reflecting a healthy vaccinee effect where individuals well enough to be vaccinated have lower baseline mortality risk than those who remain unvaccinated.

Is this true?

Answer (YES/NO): NO